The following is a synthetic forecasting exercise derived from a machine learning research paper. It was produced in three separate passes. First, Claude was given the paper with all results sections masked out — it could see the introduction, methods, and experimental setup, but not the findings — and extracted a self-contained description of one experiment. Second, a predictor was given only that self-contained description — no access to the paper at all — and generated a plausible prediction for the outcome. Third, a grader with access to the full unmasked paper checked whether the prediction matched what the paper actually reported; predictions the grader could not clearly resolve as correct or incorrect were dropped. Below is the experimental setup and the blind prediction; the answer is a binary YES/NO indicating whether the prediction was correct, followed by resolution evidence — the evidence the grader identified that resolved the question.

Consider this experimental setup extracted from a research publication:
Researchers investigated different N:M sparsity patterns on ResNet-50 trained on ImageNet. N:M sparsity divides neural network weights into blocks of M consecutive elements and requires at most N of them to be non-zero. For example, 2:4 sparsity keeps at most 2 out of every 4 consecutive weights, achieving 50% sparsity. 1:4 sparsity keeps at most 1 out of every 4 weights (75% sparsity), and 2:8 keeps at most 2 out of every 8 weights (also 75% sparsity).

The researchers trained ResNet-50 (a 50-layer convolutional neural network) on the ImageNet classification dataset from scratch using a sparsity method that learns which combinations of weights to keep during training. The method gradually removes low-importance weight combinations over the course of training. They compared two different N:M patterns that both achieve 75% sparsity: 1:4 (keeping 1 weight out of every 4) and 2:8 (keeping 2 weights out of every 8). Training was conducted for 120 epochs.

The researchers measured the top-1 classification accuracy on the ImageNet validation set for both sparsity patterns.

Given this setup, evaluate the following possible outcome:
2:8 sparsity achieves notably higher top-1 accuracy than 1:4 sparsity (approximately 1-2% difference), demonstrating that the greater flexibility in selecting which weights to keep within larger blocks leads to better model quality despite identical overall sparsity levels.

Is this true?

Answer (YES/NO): NO